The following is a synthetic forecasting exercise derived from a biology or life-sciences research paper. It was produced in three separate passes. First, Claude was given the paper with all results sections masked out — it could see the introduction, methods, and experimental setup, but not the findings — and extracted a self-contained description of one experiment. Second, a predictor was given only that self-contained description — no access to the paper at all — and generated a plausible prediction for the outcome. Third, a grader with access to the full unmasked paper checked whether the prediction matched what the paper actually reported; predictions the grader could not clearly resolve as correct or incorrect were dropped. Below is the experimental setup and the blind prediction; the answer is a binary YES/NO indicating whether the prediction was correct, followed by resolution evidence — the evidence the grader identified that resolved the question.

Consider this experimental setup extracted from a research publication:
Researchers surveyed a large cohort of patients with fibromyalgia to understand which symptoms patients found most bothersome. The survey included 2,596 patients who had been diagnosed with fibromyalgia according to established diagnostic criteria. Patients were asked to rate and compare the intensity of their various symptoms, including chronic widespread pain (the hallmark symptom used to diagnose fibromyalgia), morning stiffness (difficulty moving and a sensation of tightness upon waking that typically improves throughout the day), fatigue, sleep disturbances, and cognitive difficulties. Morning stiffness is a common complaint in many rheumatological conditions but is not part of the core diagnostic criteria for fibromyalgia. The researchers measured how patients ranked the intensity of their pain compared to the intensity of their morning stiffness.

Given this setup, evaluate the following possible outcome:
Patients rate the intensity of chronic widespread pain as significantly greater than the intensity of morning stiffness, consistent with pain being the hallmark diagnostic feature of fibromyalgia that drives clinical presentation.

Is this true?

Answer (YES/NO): NO